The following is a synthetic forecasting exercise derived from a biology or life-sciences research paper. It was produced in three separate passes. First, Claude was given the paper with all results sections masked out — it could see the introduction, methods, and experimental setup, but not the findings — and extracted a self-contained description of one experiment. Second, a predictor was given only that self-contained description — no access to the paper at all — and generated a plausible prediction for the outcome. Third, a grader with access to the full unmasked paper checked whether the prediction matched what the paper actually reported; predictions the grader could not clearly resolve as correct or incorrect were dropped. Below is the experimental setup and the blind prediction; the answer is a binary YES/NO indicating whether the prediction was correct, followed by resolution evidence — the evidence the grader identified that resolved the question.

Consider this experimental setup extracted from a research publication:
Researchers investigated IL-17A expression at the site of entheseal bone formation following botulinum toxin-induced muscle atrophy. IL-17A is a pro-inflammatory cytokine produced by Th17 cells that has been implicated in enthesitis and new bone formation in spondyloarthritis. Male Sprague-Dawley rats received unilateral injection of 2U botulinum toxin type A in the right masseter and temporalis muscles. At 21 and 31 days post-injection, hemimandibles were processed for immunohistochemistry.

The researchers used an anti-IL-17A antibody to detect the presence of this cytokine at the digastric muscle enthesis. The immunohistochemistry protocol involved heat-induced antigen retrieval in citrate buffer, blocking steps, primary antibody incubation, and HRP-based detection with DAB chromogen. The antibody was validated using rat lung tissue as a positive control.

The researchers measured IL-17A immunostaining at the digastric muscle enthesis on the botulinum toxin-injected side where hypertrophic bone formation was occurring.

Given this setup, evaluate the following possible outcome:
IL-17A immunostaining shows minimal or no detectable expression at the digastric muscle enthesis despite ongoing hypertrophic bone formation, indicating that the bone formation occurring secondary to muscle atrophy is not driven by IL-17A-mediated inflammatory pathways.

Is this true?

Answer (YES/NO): YES